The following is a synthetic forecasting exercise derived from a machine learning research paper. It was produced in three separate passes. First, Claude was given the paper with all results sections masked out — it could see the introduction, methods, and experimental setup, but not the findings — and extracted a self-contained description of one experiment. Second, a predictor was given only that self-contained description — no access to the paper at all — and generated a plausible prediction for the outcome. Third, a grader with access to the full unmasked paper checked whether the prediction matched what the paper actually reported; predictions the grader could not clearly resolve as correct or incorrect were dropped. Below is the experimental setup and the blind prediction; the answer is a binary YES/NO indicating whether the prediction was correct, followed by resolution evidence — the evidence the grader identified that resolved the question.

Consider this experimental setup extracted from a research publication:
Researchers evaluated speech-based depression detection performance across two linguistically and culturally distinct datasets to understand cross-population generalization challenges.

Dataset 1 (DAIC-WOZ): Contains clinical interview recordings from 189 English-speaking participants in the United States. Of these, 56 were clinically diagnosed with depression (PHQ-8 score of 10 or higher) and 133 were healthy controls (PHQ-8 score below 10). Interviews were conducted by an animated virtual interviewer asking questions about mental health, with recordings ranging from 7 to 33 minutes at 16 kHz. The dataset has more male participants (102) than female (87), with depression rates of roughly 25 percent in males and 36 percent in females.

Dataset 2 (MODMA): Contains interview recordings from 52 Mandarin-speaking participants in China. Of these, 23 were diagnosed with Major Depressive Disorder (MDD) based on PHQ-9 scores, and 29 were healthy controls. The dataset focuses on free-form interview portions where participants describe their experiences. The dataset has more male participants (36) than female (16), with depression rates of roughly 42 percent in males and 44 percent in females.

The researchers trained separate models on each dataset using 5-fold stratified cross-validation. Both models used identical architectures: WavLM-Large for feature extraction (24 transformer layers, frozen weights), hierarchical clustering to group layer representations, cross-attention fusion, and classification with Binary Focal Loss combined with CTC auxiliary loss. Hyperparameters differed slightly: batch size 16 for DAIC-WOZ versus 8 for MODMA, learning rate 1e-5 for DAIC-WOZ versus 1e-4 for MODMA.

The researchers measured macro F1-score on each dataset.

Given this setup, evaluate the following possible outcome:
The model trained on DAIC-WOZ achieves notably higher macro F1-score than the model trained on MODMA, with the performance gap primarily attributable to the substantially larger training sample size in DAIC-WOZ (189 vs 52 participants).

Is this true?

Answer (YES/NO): NO